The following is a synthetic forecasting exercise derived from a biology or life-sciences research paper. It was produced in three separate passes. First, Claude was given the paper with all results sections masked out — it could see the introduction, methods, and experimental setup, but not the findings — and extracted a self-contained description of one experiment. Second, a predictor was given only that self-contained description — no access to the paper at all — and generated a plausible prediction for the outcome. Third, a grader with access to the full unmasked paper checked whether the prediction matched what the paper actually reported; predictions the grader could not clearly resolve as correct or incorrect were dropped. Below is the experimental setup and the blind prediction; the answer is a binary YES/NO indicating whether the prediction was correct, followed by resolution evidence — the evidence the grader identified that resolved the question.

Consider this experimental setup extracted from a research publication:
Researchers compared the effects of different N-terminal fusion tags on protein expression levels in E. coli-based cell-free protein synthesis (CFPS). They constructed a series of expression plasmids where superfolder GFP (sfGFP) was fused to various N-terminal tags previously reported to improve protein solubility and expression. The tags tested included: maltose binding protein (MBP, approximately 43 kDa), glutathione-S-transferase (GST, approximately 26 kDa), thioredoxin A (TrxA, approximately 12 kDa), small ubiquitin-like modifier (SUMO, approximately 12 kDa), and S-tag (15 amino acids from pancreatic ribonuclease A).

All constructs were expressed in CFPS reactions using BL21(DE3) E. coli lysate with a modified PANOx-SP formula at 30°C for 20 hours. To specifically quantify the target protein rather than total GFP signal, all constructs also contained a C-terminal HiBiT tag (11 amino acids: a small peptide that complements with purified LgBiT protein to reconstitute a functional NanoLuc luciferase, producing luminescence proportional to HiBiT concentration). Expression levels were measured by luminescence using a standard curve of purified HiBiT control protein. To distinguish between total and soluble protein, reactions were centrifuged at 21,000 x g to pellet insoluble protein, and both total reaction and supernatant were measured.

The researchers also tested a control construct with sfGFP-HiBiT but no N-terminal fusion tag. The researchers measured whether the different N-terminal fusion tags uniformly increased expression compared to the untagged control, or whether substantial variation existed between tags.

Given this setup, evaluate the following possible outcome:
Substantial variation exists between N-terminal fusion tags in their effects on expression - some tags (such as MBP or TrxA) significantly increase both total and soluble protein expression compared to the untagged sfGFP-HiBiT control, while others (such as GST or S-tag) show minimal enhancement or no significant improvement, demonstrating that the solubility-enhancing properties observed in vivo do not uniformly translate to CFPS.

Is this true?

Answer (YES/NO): NO